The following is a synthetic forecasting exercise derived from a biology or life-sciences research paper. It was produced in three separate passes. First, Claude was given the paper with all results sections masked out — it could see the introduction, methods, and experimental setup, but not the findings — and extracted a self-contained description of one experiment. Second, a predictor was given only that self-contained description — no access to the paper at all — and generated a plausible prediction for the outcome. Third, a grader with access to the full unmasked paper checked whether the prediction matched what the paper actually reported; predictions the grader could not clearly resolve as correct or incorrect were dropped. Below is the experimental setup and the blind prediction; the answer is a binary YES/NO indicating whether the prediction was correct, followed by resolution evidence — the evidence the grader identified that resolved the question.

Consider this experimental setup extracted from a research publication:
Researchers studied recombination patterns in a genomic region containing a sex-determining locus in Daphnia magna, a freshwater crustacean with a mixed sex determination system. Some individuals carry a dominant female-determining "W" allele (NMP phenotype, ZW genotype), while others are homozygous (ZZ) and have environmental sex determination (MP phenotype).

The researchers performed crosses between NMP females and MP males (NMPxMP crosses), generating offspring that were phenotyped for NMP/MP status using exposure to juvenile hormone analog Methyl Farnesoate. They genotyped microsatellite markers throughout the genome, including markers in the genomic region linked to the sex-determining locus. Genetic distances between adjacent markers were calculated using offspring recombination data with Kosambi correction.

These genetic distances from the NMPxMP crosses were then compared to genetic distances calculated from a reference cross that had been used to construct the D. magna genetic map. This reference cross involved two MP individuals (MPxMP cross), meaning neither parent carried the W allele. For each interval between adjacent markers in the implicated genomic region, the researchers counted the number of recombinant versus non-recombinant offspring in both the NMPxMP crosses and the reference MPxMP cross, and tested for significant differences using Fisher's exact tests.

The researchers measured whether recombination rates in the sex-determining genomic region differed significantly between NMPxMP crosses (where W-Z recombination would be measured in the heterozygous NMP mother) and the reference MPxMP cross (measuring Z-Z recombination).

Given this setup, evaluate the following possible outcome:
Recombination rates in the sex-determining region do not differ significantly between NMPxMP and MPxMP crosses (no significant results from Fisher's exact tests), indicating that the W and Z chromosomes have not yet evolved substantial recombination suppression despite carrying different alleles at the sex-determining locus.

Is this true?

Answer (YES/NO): YES